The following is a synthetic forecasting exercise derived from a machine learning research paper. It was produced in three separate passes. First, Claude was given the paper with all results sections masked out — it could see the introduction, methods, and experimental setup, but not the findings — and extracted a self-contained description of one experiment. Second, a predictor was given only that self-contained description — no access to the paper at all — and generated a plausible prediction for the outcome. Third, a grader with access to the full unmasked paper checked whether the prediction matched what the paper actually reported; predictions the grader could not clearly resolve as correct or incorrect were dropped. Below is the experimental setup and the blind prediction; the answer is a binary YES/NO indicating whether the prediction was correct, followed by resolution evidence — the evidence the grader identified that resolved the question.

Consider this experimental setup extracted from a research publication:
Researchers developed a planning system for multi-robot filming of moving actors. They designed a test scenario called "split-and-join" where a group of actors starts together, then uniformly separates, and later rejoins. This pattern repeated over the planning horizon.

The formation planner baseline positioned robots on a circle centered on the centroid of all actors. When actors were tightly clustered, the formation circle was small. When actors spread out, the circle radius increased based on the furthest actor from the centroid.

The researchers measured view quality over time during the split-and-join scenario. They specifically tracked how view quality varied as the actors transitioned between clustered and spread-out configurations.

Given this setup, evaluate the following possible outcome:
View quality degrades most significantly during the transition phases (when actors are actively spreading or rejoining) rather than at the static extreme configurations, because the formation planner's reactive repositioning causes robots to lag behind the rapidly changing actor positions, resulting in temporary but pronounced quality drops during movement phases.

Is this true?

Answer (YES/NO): NO